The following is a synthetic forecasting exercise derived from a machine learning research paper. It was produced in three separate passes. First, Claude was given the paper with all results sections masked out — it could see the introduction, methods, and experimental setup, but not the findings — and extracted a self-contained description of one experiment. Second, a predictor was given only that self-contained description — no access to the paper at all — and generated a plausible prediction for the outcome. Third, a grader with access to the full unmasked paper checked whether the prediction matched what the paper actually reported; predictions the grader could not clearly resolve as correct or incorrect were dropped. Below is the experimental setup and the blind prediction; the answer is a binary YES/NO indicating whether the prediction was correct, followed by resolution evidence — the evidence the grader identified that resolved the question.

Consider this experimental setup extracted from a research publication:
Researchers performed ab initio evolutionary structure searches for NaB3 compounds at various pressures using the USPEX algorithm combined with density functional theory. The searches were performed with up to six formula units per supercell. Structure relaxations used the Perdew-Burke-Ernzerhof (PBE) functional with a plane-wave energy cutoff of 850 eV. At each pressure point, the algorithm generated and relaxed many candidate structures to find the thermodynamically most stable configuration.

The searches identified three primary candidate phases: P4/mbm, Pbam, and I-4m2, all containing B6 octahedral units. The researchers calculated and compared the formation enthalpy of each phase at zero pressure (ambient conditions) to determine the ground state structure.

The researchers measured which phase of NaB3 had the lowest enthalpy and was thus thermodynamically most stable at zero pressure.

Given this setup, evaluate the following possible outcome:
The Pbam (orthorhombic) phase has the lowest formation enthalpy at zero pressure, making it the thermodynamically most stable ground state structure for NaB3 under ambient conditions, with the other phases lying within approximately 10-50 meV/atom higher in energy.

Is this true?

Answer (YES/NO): NO